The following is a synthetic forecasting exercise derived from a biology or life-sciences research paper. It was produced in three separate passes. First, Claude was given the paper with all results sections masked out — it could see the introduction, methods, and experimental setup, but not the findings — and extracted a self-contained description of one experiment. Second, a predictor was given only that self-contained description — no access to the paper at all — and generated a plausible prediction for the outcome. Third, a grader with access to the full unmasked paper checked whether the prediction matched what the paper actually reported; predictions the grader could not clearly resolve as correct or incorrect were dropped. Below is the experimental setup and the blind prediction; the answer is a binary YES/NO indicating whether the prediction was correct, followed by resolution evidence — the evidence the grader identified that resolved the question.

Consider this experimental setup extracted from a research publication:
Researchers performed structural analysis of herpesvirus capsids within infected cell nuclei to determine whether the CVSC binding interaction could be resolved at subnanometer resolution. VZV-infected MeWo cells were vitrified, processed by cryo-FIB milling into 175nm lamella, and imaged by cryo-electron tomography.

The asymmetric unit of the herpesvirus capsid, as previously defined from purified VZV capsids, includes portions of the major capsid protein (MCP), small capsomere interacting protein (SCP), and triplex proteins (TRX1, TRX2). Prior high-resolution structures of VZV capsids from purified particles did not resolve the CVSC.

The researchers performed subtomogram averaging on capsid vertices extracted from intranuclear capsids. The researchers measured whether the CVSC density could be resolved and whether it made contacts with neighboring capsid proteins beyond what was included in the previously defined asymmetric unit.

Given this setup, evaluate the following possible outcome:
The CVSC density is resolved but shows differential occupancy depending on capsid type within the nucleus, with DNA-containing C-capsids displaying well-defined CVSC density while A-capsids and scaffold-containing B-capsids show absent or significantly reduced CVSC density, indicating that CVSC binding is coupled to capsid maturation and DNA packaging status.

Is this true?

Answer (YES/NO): NO